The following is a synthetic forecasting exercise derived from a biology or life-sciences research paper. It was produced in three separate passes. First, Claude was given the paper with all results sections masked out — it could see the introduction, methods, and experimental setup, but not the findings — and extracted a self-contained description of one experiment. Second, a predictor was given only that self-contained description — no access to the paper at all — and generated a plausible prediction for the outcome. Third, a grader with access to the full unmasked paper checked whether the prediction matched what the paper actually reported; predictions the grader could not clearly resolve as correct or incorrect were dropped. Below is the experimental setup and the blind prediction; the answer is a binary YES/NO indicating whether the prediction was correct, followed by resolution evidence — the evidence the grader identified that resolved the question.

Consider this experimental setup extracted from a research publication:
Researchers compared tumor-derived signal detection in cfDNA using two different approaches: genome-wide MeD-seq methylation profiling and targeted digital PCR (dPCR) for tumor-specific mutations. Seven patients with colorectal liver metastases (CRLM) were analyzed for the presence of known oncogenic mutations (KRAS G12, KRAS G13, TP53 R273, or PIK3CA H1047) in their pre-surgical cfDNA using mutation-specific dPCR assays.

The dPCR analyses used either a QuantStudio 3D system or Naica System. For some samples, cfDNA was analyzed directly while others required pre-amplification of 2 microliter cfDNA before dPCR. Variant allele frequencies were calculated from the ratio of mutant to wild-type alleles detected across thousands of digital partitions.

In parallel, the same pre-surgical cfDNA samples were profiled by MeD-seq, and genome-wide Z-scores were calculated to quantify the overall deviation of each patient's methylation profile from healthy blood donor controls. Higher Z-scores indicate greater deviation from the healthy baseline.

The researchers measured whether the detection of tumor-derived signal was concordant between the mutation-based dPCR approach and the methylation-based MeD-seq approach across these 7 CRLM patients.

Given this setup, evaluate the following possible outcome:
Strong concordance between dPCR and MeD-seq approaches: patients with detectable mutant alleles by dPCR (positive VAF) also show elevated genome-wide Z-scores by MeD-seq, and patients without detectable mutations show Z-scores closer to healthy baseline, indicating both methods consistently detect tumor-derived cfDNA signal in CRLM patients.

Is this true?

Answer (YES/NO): YES